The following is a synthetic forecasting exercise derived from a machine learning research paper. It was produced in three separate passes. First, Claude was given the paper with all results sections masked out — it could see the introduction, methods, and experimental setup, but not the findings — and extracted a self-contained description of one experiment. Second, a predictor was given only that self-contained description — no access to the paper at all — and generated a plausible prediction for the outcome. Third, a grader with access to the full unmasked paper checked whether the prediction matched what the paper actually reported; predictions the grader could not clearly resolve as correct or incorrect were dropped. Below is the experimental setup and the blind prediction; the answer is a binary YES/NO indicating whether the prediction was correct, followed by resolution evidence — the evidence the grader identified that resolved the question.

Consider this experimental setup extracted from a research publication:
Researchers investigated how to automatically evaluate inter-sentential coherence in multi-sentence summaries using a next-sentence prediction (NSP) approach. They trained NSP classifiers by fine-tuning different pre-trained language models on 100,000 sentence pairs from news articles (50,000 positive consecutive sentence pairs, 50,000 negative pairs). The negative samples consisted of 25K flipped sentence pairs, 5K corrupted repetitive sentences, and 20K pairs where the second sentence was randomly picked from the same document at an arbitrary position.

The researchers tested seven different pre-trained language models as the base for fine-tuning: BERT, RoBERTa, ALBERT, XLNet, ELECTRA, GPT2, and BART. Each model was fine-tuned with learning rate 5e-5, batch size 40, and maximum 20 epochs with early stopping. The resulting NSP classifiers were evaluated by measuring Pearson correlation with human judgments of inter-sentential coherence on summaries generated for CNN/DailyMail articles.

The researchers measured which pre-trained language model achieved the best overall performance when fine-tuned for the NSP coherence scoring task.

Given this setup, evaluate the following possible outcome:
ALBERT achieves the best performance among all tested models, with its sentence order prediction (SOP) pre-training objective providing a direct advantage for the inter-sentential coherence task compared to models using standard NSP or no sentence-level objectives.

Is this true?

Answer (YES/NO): NO